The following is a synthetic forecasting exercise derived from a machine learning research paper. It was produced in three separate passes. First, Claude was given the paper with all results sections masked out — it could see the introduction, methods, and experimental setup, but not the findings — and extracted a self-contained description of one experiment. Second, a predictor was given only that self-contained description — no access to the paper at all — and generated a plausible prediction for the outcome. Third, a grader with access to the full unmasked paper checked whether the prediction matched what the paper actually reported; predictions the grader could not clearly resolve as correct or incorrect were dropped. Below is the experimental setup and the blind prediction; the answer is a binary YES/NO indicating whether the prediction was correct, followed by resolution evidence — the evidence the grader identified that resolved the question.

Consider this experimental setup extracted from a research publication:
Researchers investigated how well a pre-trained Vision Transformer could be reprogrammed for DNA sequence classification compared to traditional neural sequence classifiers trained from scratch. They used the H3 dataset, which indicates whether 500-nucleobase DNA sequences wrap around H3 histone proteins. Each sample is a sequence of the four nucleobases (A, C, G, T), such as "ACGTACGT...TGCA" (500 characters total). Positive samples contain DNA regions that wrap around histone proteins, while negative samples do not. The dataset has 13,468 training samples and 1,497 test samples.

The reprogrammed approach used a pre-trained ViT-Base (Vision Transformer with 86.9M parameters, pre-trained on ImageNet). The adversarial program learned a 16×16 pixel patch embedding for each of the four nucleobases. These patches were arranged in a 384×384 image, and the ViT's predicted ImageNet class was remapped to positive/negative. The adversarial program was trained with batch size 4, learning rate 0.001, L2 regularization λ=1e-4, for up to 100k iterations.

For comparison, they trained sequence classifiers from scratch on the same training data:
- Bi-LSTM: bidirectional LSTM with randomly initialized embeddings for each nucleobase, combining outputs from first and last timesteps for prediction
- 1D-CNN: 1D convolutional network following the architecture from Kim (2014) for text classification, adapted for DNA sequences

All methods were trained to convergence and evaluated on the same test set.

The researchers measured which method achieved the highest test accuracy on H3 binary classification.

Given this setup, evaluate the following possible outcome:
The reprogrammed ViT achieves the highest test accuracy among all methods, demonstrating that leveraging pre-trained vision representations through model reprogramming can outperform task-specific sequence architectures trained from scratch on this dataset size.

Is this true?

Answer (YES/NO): NO